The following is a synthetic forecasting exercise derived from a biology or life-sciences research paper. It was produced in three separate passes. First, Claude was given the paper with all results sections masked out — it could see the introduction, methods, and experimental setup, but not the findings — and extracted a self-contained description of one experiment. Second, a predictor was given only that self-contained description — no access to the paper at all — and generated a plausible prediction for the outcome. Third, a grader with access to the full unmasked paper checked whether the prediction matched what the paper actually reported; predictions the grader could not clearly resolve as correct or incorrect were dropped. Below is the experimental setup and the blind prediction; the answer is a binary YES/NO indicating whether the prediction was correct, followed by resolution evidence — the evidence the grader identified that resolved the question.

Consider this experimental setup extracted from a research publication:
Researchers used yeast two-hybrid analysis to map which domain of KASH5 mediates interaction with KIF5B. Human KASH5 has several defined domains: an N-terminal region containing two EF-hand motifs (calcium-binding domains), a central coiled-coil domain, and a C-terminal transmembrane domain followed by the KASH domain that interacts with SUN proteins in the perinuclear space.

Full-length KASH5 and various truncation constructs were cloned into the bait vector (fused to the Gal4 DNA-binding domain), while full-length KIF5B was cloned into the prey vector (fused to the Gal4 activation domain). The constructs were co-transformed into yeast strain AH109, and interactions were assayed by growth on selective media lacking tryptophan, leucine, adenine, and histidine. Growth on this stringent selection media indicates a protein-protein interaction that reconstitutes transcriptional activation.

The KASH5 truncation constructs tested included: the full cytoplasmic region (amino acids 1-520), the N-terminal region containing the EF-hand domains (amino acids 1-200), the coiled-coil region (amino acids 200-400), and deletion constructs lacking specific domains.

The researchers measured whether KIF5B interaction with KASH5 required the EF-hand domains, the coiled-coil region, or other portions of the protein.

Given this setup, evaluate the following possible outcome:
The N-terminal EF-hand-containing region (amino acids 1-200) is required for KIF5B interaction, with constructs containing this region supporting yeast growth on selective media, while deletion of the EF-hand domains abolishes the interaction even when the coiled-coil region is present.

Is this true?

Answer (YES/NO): YES